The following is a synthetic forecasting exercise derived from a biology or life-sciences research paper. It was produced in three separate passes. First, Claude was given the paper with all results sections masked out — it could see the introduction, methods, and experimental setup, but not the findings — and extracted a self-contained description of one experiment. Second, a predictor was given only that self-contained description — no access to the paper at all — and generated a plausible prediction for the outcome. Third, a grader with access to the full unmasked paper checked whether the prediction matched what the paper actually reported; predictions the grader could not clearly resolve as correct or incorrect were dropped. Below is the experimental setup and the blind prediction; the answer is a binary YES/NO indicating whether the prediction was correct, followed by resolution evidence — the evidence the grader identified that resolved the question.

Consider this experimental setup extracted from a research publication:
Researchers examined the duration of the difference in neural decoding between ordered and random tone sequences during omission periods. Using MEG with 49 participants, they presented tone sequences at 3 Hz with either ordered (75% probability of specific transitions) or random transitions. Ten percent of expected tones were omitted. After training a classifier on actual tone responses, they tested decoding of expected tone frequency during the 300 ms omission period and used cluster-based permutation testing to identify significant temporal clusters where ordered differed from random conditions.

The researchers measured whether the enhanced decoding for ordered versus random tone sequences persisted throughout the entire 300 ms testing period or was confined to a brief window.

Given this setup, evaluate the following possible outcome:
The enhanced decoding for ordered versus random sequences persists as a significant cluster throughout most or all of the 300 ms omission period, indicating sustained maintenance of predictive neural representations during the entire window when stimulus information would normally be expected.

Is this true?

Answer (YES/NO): YES